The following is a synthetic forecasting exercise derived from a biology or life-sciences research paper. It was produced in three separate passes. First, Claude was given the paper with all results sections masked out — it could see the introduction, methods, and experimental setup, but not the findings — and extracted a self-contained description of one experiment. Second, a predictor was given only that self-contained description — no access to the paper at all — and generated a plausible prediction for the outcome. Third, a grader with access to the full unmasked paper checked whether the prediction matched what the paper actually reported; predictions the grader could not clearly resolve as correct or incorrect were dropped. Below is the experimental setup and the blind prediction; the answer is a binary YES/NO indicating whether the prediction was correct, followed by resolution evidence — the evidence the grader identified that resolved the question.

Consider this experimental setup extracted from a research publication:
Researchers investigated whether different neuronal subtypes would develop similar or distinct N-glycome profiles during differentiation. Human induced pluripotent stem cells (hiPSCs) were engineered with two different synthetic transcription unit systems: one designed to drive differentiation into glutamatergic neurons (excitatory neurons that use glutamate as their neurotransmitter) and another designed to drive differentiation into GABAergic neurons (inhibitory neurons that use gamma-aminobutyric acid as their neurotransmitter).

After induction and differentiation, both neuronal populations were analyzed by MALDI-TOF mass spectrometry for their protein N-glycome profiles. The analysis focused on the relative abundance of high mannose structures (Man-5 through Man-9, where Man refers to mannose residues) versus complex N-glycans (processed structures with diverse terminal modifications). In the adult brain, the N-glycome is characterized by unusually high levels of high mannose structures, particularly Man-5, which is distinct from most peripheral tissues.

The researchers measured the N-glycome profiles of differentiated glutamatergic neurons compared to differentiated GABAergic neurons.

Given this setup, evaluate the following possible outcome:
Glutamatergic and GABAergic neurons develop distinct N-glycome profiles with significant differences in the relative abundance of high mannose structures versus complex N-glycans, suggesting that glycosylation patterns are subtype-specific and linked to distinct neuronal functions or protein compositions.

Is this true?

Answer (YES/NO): NO